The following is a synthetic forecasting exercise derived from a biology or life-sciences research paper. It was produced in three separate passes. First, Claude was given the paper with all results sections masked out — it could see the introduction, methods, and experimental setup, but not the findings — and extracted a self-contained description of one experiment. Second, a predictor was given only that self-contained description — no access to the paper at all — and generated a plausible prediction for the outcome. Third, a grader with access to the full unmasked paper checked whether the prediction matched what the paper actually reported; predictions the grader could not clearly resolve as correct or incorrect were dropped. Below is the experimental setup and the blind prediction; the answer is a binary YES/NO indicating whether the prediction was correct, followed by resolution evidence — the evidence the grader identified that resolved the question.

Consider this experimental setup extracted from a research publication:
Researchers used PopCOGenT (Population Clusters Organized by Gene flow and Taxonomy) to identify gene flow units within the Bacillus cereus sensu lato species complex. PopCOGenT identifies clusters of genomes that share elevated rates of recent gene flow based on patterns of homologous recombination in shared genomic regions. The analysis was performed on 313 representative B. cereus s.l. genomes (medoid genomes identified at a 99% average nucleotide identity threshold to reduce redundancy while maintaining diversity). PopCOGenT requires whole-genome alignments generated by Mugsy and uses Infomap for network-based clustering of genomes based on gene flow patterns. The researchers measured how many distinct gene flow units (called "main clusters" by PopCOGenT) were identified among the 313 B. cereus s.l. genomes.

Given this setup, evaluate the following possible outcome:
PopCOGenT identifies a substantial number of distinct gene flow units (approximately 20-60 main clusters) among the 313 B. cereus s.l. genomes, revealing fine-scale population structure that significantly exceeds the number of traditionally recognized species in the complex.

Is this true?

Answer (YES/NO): YES